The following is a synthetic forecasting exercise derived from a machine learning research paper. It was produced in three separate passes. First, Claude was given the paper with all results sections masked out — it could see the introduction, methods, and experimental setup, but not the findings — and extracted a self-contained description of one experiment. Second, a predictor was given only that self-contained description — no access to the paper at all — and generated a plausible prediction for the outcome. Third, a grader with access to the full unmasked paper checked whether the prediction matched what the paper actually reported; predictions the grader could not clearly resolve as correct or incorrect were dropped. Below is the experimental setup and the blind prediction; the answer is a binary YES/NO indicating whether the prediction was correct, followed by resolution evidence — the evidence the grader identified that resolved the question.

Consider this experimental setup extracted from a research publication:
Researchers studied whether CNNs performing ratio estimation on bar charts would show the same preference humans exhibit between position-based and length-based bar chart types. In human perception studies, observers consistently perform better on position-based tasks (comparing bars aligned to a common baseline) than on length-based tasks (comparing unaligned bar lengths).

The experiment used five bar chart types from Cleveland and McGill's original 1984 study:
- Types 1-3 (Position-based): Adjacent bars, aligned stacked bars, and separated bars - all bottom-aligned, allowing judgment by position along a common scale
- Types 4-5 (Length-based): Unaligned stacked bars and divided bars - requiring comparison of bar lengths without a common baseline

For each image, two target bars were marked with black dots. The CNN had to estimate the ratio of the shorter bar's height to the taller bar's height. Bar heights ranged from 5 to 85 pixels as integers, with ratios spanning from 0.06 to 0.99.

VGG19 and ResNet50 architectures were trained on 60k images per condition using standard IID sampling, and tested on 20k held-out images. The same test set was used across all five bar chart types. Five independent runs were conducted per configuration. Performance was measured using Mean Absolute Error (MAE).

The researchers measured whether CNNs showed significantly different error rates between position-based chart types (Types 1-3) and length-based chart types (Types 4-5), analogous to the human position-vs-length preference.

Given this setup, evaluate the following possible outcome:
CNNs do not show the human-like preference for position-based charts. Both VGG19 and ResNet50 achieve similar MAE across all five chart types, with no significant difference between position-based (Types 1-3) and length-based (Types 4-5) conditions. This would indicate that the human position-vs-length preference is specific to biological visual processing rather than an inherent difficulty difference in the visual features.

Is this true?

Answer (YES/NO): NO